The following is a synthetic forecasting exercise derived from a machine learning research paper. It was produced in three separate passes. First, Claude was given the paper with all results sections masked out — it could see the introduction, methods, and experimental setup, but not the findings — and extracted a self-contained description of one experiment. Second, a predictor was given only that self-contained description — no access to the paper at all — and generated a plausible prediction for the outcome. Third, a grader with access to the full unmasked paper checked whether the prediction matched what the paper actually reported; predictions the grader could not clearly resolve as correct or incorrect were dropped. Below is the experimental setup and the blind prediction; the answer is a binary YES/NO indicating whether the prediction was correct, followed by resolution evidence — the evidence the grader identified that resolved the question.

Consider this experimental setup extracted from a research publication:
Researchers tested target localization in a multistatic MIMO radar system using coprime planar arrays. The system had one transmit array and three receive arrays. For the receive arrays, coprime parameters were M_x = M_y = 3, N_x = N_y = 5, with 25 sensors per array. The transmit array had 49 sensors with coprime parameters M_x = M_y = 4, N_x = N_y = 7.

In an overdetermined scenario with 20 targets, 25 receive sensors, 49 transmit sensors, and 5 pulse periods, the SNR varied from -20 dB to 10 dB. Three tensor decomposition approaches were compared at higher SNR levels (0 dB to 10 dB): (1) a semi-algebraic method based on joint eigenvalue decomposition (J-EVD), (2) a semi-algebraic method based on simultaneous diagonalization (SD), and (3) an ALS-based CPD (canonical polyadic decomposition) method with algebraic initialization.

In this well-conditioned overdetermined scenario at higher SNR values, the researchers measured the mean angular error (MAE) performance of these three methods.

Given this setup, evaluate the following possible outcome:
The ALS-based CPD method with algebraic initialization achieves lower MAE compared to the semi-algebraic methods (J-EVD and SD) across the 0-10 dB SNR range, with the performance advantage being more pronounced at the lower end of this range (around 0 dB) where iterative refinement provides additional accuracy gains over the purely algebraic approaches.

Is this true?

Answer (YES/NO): NO